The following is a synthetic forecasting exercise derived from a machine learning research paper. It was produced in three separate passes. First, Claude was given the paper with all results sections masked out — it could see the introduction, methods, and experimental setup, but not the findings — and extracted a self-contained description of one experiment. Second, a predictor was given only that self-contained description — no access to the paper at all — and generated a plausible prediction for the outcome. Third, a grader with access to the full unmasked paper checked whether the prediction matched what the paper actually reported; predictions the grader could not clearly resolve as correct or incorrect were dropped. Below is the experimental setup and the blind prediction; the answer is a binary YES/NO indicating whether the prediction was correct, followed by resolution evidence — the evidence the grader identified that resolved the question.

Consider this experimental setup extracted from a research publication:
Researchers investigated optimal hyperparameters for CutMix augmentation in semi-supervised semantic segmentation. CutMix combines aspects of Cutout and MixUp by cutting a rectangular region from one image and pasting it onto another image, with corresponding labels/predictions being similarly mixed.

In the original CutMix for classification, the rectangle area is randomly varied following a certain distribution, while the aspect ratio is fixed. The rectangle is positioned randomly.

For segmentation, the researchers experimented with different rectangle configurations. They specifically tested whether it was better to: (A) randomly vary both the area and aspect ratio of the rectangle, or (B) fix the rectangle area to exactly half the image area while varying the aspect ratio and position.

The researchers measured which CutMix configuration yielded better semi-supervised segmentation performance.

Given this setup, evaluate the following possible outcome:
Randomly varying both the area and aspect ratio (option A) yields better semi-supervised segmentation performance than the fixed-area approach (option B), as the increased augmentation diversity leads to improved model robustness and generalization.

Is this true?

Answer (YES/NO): NO